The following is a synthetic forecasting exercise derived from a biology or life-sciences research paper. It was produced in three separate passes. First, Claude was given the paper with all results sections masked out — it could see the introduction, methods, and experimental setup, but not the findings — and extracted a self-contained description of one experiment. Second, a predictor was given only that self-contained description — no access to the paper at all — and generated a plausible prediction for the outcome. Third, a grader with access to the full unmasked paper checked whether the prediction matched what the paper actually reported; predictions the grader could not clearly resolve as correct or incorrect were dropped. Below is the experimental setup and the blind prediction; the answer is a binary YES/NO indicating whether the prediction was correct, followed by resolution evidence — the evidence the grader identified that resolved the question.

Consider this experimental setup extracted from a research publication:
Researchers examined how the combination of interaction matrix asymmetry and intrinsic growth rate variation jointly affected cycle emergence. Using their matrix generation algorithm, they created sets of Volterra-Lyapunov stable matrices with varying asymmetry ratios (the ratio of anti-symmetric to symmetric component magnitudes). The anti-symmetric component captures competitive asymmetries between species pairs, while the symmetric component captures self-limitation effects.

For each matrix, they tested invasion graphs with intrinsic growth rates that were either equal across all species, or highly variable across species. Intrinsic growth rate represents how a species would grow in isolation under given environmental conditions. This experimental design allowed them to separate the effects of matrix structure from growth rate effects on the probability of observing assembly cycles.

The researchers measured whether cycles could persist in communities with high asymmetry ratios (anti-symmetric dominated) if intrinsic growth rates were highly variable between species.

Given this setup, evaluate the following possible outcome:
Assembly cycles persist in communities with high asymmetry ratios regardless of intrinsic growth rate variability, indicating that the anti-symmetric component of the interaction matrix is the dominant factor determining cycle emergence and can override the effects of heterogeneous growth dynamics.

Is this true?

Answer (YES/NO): NO